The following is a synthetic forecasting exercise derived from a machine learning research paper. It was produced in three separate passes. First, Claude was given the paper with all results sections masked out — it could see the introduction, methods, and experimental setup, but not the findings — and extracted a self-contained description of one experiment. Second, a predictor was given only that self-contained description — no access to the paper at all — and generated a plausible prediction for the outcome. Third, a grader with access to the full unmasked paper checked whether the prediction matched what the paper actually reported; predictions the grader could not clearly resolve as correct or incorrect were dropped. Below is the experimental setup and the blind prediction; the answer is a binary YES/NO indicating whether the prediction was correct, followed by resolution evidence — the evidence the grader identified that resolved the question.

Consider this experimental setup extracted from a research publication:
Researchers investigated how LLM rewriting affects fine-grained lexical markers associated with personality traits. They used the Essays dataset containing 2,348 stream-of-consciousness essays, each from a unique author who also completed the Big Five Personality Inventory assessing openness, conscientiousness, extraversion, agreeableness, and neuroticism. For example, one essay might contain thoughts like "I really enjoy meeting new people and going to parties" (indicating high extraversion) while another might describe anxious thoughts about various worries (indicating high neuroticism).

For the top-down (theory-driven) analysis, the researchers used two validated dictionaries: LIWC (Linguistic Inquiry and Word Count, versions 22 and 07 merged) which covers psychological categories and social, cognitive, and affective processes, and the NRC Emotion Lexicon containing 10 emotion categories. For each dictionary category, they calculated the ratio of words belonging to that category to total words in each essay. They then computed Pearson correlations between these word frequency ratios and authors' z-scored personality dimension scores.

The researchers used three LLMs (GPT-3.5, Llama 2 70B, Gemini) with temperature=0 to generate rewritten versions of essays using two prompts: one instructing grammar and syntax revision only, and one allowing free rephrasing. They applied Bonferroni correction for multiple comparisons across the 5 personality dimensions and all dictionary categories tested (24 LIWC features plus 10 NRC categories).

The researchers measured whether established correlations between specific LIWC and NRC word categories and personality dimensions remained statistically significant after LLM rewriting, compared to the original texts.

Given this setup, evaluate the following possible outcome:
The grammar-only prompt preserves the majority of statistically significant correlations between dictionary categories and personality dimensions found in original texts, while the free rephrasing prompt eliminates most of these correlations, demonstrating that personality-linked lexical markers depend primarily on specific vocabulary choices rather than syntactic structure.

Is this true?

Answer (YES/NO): NO